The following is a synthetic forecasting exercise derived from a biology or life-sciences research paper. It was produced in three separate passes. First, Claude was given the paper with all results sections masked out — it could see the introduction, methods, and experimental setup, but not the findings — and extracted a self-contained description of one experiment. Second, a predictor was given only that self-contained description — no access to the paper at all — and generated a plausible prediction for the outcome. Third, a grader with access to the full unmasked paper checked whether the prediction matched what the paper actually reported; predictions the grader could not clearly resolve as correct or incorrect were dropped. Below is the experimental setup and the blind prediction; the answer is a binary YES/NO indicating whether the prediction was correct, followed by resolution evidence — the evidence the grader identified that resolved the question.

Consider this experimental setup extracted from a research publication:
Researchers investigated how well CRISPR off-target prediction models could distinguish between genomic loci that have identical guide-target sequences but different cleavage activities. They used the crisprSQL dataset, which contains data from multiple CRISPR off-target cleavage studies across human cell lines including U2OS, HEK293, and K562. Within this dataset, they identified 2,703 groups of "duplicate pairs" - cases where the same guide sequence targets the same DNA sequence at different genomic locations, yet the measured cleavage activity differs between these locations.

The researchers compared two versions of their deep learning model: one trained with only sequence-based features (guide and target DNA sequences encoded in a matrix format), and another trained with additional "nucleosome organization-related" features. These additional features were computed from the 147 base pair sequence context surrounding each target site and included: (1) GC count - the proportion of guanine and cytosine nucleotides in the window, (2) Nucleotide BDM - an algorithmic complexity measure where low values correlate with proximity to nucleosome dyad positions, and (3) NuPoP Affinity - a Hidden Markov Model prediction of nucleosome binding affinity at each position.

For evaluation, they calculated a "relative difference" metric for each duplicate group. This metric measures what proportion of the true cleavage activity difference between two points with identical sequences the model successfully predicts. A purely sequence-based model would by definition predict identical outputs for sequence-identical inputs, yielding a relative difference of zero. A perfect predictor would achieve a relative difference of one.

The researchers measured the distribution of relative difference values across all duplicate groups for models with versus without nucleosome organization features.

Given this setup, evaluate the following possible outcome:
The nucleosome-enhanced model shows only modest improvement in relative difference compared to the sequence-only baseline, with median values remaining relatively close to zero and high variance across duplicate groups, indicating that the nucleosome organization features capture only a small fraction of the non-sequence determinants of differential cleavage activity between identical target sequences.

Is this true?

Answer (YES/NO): NO